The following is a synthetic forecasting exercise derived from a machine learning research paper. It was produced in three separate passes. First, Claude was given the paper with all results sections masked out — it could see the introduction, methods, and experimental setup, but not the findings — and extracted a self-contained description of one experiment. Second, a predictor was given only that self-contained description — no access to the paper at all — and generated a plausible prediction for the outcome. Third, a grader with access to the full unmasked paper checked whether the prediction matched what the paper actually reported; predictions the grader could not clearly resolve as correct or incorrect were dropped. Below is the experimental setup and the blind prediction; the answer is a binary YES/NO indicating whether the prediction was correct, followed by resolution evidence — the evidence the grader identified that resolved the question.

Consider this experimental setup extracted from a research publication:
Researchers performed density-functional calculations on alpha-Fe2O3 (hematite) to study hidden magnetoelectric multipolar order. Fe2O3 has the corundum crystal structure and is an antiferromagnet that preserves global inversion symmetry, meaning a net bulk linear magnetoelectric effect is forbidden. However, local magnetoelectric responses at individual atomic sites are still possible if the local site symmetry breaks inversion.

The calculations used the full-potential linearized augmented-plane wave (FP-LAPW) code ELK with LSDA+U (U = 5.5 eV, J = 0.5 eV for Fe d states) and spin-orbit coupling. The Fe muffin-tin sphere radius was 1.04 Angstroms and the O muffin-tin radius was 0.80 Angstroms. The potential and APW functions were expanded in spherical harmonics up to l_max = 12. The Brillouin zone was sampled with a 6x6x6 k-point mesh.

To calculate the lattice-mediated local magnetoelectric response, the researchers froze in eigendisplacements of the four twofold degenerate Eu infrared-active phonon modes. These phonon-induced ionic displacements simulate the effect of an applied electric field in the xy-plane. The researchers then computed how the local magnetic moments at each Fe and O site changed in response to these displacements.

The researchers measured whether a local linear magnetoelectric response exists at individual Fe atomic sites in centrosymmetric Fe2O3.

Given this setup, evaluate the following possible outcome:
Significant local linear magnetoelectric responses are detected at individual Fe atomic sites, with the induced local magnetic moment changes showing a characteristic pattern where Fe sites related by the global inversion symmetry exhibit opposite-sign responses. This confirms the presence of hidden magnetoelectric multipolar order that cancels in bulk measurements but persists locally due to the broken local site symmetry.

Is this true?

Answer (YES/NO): YES